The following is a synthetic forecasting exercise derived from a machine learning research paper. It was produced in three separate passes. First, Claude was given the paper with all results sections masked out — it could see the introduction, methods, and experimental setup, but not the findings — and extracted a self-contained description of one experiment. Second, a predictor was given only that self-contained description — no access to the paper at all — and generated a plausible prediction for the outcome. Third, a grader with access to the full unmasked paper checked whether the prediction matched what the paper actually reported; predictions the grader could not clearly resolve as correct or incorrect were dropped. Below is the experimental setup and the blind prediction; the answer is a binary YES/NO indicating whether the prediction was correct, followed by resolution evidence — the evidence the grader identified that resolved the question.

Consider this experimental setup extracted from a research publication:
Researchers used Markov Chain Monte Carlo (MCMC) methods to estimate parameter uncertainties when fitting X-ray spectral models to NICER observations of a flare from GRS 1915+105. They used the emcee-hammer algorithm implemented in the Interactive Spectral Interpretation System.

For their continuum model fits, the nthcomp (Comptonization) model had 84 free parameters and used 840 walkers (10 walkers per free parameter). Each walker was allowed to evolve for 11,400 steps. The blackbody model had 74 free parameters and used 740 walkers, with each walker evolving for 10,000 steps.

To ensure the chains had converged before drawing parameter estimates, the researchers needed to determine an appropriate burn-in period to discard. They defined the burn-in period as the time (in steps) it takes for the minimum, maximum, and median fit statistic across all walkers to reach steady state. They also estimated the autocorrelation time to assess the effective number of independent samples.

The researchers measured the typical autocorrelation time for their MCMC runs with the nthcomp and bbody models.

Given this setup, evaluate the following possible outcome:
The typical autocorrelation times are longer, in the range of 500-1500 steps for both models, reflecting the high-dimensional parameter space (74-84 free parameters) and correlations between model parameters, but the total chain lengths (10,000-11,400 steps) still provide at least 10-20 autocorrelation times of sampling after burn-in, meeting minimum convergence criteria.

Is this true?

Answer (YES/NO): NO